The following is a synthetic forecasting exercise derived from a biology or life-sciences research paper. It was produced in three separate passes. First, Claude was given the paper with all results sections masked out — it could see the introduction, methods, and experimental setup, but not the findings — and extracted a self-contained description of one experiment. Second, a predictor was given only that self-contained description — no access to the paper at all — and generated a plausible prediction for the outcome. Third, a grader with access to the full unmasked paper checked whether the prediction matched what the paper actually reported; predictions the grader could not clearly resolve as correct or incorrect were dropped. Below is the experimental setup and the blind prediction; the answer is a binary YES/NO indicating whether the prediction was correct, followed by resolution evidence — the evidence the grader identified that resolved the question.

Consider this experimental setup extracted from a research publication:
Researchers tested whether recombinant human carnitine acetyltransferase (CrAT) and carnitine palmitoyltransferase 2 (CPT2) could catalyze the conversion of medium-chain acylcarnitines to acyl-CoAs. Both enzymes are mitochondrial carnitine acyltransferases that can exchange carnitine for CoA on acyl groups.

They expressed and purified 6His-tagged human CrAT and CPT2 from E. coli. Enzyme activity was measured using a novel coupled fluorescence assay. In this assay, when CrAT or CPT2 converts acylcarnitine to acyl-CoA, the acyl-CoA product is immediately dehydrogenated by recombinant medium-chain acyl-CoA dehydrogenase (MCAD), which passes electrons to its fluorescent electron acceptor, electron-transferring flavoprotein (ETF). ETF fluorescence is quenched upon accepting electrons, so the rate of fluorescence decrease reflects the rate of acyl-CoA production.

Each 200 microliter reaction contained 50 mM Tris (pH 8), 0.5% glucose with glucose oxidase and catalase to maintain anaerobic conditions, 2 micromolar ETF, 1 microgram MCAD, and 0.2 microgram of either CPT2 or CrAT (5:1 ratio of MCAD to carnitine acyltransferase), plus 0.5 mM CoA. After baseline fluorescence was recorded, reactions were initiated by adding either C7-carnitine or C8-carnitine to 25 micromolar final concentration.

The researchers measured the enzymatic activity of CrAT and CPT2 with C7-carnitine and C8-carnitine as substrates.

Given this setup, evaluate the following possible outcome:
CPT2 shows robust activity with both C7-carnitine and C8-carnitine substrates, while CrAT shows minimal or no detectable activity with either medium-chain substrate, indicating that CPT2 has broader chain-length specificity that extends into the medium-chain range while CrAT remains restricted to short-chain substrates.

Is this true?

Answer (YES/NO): NO